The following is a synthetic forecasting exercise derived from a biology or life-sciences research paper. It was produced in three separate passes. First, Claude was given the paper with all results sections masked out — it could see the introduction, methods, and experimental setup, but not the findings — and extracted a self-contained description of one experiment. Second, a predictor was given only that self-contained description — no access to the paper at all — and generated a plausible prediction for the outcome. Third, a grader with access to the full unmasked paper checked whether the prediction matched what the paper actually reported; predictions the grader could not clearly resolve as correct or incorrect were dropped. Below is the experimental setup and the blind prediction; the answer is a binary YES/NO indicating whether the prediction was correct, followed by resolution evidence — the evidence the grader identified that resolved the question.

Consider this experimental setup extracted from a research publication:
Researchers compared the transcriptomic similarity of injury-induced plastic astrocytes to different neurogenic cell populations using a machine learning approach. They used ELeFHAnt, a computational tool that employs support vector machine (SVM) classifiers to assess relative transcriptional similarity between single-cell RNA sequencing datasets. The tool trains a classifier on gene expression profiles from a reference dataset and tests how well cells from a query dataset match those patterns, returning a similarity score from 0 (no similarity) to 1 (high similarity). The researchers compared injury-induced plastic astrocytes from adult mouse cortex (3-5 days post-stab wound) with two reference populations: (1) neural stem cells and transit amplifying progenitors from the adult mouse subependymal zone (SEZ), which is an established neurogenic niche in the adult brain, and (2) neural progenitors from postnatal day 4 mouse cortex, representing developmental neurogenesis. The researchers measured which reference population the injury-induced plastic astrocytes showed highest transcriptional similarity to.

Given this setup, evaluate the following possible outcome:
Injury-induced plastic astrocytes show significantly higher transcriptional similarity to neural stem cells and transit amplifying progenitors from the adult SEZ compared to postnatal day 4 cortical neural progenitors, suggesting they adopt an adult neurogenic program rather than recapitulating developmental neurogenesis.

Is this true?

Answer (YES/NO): NO